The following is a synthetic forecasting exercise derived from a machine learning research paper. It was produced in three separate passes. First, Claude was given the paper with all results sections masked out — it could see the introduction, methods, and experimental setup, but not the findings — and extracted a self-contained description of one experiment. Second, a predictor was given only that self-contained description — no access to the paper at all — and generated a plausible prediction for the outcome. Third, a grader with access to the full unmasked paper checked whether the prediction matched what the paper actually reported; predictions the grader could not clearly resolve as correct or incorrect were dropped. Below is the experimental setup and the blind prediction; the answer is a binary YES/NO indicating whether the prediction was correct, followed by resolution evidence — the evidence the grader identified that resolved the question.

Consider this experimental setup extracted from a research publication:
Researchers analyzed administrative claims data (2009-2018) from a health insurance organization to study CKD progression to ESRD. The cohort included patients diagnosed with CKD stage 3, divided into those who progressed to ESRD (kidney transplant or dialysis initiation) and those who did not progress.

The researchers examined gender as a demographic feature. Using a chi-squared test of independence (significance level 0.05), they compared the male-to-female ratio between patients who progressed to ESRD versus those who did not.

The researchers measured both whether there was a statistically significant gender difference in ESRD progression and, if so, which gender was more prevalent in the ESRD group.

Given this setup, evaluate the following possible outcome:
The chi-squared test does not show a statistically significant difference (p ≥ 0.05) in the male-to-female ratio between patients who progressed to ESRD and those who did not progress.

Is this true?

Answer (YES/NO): NO